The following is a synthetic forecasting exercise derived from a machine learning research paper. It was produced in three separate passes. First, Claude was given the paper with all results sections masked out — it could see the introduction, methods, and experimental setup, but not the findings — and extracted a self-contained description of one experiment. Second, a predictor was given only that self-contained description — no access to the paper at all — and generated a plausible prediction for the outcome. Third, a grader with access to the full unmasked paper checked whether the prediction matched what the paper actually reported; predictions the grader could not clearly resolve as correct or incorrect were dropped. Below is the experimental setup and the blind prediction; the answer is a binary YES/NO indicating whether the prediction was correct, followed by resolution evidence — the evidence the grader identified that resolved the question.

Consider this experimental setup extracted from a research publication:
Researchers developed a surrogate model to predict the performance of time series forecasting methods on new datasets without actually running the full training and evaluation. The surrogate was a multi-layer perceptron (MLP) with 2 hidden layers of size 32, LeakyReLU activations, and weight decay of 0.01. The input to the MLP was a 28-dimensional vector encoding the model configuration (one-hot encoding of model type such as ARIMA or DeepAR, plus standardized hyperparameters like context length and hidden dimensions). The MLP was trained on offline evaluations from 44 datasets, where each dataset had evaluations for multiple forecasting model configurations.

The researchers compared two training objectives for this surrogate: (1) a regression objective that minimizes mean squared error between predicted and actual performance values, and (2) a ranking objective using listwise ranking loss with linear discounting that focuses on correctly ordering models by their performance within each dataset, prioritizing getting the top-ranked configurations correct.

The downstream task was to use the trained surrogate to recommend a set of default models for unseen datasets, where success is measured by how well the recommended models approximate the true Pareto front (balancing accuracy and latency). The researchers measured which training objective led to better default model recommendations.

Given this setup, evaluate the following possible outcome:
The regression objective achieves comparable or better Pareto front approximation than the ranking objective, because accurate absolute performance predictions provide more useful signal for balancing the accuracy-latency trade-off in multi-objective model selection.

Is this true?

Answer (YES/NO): NO